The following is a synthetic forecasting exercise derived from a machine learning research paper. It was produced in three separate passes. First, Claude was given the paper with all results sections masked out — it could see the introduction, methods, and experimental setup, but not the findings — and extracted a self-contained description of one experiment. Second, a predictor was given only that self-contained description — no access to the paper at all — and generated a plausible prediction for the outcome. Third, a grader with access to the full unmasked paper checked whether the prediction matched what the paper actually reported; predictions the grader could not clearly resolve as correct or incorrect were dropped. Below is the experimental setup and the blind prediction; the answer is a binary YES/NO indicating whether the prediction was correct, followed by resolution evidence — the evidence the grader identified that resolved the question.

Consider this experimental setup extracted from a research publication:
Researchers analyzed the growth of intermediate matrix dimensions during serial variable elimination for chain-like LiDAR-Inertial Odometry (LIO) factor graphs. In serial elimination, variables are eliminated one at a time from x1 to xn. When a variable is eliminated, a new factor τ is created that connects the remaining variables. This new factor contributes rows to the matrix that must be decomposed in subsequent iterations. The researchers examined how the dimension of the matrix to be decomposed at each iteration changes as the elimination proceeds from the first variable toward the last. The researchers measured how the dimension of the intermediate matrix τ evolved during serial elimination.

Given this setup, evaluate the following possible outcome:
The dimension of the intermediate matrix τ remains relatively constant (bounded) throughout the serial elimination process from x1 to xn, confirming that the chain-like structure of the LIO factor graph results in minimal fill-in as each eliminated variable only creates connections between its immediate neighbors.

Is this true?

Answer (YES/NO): NO